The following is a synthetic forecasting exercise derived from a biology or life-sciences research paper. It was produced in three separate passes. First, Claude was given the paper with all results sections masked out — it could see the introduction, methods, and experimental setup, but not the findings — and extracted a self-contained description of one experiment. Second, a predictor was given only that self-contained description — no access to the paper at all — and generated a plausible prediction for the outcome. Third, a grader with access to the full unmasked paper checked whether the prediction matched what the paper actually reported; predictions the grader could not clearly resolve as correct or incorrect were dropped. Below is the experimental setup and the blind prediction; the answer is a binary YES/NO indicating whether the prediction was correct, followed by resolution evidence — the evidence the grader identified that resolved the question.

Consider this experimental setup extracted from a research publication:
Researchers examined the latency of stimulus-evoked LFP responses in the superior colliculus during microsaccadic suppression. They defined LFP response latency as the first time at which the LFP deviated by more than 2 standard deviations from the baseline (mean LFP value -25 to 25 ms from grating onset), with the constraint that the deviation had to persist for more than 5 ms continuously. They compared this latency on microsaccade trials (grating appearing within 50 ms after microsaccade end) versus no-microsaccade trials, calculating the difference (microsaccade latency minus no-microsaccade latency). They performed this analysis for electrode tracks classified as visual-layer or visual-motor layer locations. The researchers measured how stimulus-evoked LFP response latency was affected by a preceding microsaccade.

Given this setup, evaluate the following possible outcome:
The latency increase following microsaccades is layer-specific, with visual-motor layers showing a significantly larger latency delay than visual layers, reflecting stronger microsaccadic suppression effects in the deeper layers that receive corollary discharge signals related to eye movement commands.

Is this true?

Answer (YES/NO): NO